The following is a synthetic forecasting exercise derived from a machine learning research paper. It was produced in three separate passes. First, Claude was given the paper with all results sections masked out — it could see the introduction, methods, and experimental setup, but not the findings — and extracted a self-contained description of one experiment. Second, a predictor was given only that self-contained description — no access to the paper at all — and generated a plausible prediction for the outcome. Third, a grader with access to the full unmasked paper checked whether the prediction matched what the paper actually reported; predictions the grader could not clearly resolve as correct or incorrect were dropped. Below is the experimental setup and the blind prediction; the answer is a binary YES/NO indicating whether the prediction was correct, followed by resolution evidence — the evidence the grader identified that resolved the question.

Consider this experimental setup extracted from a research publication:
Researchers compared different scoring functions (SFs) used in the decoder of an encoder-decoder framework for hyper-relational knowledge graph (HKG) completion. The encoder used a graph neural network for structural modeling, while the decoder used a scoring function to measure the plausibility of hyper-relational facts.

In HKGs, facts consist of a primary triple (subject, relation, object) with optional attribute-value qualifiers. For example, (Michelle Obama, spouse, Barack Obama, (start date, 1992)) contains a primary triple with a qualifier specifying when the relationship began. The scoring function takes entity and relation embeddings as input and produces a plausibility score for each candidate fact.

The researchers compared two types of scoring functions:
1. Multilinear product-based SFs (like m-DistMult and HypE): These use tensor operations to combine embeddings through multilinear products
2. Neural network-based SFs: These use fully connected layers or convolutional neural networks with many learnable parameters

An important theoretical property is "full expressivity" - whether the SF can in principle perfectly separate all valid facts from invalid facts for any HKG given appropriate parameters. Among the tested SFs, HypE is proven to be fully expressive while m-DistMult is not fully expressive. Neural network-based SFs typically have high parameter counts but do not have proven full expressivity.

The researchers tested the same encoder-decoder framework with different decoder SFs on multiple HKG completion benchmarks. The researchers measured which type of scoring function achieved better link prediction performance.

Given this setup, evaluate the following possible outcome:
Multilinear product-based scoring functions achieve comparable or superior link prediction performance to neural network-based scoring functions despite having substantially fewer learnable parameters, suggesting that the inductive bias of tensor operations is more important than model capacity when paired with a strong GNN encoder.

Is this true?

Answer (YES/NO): YES